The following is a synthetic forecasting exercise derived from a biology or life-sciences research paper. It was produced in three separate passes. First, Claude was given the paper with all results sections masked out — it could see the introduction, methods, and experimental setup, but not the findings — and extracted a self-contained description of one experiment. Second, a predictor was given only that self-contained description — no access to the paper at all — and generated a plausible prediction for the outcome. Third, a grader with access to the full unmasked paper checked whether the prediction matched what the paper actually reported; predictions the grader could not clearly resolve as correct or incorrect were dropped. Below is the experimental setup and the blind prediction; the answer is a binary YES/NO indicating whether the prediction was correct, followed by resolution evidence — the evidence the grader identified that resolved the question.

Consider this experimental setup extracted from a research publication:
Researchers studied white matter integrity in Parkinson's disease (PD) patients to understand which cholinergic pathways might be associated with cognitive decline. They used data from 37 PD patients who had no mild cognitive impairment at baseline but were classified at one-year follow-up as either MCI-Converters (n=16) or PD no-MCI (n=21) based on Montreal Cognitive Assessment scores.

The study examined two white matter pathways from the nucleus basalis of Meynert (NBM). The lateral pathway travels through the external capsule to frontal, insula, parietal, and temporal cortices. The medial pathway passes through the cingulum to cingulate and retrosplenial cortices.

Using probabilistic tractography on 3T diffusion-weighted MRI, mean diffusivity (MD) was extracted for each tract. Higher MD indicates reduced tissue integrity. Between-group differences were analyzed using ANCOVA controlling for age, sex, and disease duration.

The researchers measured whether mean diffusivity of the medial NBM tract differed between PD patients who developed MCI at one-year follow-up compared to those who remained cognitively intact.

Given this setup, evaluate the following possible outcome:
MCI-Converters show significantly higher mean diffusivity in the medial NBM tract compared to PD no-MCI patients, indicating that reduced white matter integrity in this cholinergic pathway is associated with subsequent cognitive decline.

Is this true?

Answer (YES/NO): YES